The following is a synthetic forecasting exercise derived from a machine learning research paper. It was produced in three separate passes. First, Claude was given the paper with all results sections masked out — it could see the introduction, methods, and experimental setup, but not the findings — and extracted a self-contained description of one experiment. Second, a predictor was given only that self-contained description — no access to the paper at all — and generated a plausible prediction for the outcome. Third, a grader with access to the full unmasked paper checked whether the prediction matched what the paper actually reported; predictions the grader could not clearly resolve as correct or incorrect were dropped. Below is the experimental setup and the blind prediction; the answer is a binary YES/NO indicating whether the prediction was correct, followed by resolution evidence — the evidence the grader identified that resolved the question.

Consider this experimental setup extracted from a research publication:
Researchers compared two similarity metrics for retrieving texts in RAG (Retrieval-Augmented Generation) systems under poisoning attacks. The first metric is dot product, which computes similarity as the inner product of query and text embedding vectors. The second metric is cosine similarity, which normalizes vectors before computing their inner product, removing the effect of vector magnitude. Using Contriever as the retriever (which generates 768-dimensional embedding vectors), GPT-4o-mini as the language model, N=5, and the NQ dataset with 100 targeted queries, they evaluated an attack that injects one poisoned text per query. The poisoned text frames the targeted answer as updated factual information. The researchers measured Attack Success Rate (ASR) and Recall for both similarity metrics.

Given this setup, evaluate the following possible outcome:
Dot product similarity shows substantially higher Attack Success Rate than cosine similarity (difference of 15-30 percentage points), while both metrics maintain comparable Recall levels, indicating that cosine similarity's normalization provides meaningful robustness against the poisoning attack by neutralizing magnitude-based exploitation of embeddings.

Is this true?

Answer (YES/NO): NO